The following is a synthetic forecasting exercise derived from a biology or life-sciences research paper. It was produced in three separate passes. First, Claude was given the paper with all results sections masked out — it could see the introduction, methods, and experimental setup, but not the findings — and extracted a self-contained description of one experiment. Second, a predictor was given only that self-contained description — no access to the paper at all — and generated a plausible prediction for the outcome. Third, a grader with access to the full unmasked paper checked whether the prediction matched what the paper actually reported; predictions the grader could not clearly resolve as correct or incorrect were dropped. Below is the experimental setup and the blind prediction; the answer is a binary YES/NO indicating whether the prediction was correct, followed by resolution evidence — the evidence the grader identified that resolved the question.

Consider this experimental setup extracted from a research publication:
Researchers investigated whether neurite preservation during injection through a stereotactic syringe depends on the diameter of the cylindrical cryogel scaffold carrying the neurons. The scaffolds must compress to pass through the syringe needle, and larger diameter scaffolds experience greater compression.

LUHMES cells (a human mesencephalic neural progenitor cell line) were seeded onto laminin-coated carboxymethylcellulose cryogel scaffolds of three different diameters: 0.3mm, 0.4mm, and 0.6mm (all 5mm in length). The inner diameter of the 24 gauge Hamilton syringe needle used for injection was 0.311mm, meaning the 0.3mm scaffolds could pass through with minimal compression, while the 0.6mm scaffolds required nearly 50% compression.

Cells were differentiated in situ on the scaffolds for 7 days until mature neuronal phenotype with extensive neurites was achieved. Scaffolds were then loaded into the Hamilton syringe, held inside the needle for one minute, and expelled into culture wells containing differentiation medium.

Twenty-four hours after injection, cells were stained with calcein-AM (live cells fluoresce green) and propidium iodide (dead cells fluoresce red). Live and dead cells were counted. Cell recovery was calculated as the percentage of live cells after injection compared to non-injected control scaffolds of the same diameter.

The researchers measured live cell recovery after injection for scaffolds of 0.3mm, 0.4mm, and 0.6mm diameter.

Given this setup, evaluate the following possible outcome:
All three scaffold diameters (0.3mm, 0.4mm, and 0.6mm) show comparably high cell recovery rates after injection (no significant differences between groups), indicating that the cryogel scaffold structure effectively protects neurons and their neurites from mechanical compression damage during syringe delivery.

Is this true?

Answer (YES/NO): NO